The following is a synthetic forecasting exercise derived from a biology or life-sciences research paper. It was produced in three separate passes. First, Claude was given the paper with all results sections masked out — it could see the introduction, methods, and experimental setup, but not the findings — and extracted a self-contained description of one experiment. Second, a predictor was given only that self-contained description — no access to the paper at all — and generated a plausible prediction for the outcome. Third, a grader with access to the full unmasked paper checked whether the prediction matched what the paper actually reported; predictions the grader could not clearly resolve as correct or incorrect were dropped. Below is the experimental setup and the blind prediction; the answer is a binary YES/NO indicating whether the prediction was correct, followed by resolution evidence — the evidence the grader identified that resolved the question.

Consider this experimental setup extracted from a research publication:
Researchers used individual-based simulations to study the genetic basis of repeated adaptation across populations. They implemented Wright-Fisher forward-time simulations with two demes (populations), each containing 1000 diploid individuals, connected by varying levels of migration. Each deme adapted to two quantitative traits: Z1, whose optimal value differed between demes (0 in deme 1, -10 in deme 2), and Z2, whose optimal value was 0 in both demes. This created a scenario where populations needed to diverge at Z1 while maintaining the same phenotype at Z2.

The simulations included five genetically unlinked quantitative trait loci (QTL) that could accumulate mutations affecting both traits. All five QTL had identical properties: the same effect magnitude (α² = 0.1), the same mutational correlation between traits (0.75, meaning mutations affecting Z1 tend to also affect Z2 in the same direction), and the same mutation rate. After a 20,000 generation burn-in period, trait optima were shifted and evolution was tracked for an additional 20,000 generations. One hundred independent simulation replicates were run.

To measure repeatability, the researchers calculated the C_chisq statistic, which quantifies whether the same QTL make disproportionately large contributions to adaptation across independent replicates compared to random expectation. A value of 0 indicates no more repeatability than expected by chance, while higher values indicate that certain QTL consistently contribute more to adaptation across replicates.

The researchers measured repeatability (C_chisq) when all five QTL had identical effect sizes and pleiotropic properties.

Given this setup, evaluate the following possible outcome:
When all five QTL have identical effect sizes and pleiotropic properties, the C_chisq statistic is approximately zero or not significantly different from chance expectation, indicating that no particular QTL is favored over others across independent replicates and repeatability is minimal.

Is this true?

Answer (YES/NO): YES